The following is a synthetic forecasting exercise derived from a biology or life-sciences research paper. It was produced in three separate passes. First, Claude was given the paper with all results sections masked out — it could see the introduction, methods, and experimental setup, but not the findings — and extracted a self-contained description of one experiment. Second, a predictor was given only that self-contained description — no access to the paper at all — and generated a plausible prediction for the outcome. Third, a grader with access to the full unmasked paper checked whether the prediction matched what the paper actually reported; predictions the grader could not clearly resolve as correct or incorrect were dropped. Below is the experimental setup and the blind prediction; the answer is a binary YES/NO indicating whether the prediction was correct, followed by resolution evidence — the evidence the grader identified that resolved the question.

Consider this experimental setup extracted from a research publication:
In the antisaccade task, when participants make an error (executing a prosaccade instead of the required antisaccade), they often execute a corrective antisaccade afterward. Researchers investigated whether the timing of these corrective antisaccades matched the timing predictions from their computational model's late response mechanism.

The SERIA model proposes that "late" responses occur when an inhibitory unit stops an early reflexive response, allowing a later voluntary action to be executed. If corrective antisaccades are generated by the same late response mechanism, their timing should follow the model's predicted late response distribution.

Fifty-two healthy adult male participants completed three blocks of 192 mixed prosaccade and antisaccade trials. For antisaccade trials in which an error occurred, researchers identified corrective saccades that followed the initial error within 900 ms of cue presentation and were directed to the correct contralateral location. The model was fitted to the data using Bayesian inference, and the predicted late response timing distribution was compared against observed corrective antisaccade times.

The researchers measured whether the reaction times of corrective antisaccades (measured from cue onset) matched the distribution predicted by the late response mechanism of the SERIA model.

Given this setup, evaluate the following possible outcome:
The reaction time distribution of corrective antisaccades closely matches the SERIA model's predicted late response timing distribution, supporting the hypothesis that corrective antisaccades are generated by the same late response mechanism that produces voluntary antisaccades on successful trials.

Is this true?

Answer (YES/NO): YES